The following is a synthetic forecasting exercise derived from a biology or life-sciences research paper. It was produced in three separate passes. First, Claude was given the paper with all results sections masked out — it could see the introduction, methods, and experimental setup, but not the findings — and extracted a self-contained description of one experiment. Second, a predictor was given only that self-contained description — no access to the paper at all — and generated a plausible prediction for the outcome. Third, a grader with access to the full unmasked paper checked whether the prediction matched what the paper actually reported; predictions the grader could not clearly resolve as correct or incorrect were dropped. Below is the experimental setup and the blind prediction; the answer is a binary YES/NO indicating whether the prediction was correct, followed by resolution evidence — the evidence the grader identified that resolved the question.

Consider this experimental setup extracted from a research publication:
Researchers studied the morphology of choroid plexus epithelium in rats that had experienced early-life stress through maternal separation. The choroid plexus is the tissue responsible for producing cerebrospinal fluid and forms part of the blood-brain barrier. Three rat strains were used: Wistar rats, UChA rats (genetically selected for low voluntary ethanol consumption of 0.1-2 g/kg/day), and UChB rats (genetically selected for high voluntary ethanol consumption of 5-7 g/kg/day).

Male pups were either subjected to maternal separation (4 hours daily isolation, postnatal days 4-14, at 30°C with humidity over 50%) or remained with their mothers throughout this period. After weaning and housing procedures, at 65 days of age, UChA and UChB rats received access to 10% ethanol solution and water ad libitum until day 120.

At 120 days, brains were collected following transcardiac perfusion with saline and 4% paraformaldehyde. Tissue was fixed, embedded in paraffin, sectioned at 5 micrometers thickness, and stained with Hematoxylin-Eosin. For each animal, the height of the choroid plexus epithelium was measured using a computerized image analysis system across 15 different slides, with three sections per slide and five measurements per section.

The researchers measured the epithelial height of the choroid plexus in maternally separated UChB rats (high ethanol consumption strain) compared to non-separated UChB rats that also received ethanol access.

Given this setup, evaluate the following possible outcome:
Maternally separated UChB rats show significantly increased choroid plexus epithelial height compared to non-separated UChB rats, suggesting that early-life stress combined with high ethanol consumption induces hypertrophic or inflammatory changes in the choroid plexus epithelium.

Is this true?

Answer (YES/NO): NO